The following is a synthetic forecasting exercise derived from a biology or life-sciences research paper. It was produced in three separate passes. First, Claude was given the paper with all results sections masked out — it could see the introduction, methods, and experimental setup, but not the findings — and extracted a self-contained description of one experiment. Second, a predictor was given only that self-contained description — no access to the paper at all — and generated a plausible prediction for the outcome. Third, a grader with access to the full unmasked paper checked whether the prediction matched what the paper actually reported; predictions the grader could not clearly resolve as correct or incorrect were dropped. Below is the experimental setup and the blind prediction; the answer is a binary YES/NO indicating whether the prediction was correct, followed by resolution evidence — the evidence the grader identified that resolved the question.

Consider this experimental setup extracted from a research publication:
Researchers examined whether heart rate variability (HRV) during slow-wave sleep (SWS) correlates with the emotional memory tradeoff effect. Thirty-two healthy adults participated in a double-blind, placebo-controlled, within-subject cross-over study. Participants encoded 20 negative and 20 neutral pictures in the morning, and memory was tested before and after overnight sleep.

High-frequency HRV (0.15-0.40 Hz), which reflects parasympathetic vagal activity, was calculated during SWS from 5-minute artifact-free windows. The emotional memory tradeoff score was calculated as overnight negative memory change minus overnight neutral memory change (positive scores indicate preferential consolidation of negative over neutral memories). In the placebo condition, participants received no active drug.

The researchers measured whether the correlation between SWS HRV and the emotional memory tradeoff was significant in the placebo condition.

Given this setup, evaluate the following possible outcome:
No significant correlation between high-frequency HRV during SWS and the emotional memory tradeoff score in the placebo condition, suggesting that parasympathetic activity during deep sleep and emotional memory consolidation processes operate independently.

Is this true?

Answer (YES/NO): YES